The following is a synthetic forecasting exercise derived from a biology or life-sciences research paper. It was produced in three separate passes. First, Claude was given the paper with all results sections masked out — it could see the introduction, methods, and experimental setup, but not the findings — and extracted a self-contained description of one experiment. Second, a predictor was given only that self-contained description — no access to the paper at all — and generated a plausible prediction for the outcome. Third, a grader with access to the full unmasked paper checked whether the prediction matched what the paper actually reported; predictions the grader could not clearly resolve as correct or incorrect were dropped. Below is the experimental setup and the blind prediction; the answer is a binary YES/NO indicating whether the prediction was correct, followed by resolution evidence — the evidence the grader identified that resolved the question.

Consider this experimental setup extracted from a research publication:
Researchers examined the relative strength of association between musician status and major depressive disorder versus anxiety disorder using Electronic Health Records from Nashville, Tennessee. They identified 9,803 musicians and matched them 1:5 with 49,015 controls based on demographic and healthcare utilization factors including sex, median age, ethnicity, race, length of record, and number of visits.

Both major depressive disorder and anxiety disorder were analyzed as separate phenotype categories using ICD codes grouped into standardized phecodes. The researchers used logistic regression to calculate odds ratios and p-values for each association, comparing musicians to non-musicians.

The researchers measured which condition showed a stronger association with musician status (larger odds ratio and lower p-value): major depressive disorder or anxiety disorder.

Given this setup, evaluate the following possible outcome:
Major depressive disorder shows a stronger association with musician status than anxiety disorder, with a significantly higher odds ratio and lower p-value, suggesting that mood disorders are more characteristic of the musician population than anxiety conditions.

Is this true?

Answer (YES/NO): NO